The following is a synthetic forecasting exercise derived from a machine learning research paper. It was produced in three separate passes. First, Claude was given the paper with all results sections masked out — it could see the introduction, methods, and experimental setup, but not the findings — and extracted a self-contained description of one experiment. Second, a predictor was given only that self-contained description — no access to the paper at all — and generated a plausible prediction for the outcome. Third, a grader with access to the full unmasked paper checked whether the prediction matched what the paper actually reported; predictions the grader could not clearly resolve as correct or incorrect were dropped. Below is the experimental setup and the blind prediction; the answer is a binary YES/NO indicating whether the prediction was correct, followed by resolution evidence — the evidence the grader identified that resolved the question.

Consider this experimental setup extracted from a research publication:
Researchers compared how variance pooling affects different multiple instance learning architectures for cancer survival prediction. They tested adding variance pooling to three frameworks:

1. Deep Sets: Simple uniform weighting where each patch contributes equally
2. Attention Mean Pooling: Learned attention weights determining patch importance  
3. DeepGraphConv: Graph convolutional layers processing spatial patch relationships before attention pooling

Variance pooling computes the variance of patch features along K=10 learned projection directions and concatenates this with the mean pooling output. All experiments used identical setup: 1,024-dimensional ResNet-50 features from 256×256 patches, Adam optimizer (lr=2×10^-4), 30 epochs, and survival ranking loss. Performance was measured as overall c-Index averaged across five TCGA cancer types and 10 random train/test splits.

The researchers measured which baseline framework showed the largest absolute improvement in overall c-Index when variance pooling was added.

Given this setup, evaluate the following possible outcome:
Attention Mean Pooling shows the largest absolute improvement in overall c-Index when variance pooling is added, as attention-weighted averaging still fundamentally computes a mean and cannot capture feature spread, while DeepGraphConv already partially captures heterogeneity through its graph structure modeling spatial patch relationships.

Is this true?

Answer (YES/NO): NO